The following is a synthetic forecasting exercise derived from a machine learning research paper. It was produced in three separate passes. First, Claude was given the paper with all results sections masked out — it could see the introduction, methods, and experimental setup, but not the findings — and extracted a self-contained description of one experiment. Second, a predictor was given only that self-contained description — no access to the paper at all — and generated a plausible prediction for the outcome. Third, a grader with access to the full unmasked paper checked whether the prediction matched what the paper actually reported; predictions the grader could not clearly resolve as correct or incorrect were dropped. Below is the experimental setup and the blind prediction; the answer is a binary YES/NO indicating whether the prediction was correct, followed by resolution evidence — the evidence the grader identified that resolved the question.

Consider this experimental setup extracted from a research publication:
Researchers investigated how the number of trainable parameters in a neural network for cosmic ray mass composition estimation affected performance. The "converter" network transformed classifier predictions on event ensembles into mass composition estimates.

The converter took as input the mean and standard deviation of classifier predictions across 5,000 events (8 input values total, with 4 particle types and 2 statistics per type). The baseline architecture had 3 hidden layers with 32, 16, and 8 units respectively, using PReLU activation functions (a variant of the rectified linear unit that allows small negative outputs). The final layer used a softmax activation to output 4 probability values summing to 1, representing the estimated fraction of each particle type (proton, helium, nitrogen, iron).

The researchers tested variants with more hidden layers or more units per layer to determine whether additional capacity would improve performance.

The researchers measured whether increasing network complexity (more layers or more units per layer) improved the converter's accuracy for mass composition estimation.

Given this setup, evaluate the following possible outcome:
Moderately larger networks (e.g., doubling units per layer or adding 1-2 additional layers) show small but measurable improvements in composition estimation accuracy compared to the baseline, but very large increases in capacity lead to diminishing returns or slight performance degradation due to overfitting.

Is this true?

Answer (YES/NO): NO